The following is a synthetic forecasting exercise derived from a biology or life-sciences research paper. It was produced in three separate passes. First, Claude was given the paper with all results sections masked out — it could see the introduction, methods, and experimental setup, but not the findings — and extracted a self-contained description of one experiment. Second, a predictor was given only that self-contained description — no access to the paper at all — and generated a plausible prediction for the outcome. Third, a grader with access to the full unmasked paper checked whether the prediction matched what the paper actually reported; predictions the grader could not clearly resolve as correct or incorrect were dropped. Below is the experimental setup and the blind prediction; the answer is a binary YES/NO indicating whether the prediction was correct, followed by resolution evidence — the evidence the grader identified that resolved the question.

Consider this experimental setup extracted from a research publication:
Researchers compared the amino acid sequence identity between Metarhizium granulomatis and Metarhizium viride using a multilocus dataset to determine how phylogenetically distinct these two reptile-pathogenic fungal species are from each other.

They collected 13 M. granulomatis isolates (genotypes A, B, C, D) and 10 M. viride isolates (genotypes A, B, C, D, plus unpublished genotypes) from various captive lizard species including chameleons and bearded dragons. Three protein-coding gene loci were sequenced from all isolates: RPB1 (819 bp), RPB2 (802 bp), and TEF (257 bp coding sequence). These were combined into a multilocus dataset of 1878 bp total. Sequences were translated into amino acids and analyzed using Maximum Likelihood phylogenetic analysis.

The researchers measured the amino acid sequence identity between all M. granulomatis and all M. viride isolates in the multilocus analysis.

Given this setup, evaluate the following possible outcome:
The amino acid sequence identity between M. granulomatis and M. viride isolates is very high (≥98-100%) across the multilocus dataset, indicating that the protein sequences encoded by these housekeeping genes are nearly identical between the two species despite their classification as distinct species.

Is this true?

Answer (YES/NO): NO